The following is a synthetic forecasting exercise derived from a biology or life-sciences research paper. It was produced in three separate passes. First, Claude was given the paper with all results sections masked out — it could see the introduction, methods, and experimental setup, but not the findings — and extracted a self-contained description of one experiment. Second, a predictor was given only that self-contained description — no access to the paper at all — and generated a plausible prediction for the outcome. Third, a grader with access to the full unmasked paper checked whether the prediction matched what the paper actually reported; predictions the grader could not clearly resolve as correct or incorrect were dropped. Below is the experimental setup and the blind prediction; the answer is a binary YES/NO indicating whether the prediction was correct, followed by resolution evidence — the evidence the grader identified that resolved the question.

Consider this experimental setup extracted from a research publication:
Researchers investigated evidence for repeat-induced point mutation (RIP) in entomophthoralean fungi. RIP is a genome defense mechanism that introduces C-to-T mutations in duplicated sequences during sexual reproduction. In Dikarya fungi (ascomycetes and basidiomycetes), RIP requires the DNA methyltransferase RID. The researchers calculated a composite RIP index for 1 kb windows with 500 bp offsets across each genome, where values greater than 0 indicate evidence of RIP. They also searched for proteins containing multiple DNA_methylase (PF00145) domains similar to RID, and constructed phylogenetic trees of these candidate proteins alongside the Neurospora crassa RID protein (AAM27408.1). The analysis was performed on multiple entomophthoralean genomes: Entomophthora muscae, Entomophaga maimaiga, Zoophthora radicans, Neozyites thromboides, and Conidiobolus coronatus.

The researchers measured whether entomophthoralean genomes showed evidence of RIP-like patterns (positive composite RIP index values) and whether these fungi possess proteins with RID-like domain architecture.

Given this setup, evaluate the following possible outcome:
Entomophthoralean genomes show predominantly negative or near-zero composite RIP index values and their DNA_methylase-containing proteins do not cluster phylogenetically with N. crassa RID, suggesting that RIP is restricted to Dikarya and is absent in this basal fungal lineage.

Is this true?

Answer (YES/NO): NO